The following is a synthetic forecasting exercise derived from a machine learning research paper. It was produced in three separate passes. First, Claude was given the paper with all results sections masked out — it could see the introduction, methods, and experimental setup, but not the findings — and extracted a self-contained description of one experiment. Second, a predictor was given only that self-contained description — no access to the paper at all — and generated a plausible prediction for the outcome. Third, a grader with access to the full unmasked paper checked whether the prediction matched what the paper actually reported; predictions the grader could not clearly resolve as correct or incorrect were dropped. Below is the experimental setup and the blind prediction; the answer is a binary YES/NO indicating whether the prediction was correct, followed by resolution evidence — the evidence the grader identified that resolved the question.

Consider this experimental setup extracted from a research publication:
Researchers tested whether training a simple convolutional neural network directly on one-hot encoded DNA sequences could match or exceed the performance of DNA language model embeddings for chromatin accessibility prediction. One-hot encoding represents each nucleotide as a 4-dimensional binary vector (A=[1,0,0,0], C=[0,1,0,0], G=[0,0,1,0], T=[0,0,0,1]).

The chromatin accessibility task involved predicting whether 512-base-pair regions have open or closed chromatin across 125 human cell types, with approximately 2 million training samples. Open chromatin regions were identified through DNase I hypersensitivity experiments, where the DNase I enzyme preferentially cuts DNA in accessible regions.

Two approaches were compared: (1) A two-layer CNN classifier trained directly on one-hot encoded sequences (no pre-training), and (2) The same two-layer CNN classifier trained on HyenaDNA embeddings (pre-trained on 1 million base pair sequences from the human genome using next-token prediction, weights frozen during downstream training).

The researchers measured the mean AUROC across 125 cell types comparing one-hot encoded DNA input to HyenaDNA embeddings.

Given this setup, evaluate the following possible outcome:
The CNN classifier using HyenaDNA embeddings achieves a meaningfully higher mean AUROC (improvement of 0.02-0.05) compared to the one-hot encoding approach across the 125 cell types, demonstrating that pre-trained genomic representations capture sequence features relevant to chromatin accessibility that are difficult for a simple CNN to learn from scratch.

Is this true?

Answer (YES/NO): NO